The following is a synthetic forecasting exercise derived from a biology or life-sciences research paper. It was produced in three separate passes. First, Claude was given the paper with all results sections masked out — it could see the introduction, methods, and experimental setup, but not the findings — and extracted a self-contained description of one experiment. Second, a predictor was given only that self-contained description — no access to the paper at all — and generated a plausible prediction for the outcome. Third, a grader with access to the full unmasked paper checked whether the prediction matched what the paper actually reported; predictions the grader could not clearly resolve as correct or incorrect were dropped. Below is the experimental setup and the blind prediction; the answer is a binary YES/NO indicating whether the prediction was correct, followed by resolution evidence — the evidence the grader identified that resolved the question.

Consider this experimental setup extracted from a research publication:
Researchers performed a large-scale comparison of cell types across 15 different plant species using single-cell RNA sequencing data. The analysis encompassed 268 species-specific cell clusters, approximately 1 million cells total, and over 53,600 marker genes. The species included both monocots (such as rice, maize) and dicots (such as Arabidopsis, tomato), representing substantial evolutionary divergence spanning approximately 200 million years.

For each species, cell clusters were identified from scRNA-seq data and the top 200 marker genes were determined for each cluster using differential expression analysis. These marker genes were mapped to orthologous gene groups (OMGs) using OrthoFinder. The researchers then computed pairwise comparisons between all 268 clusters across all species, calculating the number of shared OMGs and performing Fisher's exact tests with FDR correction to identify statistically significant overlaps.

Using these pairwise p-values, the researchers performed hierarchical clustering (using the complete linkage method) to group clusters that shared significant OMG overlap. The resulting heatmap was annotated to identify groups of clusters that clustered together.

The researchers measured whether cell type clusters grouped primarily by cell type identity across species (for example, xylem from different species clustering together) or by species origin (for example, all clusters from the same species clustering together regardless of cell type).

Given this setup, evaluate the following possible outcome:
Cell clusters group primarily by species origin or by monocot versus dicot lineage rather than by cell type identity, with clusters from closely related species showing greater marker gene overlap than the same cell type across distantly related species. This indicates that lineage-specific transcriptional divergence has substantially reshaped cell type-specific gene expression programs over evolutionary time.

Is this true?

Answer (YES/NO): NO